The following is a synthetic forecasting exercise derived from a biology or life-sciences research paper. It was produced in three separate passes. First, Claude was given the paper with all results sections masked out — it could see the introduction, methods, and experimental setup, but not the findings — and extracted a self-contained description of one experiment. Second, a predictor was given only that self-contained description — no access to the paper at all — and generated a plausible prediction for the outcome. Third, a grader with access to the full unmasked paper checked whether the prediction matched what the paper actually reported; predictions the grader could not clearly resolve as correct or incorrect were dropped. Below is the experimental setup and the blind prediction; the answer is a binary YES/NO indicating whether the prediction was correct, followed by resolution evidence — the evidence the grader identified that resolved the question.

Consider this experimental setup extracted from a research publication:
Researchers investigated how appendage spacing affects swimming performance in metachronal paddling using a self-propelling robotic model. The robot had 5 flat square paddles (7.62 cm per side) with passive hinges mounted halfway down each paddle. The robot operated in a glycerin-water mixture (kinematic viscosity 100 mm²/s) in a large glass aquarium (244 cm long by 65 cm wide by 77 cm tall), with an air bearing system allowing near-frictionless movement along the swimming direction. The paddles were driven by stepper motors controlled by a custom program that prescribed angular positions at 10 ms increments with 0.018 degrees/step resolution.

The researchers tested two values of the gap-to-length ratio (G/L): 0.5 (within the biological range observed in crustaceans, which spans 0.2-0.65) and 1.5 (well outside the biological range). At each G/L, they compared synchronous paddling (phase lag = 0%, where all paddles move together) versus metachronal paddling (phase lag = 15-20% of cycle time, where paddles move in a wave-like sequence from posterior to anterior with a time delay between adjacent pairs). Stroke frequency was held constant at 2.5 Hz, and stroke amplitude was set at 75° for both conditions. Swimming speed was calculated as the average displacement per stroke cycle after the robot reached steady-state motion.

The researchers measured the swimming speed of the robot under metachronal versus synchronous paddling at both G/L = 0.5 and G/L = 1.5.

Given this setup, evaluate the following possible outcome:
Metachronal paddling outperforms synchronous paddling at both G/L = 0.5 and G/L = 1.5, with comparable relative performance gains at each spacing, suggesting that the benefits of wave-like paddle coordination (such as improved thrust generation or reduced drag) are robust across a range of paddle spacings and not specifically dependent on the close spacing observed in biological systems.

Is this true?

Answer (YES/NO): NO